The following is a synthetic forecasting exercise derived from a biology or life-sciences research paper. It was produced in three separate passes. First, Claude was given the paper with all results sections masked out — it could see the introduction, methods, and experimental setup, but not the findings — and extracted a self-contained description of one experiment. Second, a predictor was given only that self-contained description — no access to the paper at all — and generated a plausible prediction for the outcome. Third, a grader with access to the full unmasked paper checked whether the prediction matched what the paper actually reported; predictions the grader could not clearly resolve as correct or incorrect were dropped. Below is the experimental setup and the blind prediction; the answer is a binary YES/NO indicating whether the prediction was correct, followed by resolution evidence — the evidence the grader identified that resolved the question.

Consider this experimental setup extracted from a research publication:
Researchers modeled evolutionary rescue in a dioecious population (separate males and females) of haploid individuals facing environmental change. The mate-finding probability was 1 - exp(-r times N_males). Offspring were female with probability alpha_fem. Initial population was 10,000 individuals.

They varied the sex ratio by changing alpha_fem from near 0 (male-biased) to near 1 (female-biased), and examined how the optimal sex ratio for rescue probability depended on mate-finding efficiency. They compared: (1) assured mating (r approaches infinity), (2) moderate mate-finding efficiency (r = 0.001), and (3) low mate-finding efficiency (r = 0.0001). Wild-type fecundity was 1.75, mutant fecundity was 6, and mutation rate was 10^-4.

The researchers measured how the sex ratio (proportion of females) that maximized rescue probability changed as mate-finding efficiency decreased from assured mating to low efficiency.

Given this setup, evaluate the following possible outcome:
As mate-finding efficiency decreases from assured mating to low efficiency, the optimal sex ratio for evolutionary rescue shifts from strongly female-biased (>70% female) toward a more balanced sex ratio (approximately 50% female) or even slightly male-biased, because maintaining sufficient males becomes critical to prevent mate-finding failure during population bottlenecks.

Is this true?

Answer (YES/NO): YES